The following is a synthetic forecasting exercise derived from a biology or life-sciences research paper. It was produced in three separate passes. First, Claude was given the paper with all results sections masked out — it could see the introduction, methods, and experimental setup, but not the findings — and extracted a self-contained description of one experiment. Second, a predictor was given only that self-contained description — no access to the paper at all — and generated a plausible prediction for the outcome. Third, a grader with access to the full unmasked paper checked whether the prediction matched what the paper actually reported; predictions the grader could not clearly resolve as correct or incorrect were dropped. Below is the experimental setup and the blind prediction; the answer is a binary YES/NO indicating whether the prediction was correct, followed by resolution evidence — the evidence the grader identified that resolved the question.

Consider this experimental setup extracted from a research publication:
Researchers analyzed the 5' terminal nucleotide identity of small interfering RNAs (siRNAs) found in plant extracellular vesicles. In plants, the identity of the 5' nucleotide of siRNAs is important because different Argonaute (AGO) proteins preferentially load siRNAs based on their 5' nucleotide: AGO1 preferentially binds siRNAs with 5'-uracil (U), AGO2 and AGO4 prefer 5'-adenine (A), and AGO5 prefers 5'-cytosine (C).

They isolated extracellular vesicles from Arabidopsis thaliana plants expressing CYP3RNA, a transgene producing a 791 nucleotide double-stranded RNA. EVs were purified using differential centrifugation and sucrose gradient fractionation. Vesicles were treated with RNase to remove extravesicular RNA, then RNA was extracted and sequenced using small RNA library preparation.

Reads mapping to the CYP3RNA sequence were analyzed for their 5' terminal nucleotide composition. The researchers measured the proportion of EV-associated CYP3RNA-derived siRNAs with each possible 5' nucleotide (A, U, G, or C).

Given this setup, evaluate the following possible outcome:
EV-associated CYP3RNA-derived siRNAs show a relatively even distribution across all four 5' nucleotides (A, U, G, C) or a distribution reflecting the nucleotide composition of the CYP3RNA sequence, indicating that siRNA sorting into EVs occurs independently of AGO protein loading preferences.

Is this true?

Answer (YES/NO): NO